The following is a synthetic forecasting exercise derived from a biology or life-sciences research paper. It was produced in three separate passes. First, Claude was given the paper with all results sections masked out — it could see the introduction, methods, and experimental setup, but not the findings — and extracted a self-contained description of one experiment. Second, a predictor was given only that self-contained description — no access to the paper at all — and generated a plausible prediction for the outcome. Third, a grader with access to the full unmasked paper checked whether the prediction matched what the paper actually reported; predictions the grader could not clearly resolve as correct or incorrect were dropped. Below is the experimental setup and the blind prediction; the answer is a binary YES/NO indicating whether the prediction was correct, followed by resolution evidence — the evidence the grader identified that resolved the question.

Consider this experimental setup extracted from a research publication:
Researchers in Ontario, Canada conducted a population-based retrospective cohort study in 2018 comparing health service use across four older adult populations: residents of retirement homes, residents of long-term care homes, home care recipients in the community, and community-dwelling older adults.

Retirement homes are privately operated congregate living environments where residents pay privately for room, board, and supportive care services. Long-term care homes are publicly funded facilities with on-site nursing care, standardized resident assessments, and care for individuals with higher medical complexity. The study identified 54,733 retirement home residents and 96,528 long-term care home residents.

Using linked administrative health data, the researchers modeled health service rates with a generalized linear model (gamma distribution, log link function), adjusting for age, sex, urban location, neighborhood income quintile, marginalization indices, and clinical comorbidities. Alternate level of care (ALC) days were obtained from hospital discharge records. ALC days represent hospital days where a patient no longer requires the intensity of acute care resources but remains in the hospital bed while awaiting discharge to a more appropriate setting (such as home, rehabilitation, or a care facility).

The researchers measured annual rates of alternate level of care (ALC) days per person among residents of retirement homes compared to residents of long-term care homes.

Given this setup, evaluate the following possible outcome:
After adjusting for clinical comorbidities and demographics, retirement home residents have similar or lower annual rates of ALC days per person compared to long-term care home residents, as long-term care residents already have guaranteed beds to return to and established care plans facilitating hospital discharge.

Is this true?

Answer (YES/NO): NO